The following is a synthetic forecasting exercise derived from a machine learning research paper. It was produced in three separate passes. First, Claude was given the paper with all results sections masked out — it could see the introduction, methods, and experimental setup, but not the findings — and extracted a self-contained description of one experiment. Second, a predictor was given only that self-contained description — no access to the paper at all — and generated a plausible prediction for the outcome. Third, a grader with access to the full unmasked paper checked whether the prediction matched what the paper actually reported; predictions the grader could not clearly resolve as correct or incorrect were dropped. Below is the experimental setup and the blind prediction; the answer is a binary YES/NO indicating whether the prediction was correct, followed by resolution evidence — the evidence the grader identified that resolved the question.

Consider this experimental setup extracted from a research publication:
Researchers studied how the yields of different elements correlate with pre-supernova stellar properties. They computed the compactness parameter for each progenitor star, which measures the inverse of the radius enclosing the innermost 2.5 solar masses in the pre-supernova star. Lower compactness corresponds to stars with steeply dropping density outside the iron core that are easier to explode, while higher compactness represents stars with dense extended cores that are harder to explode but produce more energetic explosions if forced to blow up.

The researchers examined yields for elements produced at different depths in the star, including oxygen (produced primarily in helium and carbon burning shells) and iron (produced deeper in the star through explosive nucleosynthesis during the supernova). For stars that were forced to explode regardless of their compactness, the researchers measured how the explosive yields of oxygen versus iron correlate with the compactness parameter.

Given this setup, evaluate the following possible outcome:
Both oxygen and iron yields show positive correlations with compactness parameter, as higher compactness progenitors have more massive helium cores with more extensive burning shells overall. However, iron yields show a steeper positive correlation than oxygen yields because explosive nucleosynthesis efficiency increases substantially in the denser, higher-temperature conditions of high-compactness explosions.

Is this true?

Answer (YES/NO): NO